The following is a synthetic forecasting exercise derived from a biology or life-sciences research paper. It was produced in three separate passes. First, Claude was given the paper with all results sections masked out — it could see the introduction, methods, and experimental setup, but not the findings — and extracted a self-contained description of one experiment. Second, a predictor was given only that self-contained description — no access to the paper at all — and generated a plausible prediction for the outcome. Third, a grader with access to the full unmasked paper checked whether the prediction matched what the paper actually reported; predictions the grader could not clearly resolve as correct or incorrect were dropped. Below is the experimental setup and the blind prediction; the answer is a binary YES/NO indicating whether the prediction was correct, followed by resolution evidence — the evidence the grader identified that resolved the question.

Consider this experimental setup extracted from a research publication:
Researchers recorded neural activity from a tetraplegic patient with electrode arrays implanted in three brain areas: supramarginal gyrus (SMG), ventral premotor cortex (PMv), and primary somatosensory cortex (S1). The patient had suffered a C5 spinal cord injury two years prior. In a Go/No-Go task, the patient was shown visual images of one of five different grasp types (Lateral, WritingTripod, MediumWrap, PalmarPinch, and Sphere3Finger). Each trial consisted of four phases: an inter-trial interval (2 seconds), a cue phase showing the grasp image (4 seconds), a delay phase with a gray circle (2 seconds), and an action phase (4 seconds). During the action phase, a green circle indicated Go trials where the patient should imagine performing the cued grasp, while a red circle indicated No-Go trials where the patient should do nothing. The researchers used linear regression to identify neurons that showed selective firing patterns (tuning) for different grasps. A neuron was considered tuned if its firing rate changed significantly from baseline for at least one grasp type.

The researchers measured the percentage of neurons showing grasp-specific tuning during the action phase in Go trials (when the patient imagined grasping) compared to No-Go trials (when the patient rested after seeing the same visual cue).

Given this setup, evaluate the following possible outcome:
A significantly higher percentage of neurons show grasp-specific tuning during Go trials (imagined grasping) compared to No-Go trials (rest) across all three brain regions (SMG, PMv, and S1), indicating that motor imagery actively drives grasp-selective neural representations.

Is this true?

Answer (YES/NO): YES